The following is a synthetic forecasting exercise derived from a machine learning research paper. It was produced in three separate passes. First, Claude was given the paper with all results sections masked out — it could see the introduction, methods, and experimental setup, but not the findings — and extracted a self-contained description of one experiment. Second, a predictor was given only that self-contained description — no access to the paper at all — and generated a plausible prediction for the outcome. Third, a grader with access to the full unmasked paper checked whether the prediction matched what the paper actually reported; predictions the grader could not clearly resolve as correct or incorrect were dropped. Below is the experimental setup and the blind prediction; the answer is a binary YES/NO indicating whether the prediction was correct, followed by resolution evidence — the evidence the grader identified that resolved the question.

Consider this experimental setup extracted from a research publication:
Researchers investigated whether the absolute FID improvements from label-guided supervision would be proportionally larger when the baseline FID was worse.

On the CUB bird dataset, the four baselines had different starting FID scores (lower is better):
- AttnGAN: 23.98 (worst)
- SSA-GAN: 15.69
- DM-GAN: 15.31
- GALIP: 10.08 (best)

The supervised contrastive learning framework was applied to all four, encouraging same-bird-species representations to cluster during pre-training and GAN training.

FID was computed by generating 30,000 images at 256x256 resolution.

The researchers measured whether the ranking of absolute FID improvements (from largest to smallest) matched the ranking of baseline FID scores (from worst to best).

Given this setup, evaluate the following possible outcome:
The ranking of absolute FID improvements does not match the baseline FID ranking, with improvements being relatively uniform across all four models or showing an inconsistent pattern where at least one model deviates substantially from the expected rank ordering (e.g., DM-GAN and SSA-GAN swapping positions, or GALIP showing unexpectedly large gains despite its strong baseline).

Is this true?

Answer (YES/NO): NO